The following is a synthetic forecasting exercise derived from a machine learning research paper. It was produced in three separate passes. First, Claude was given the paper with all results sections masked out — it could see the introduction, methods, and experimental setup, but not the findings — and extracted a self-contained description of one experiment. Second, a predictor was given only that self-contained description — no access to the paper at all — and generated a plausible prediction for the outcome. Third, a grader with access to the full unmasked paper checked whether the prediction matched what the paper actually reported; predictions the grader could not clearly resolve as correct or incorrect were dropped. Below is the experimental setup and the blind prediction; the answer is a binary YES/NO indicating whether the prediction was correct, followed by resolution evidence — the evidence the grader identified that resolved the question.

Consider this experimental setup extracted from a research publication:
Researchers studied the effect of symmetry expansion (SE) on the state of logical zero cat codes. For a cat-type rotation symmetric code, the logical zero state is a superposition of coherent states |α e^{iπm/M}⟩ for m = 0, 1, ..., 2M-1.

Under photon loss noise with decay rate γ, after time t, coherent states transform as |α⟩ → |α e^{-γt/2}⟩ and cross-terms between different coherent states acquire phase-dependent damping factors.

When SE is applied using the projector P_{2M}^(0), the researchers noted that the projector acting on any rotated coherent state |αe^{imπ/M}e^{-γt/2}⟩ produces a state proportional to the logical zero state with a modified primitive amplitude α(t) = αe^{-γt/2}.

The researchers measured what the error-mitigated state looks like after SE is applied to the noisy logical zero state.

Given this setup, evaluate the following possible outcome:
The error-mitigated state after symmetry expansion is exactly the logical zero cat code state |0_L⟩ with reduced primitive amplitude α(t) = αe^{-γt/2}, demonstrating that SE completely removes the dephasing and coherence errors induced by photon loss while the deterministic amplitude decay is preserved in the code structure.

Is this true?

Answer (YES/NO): YES